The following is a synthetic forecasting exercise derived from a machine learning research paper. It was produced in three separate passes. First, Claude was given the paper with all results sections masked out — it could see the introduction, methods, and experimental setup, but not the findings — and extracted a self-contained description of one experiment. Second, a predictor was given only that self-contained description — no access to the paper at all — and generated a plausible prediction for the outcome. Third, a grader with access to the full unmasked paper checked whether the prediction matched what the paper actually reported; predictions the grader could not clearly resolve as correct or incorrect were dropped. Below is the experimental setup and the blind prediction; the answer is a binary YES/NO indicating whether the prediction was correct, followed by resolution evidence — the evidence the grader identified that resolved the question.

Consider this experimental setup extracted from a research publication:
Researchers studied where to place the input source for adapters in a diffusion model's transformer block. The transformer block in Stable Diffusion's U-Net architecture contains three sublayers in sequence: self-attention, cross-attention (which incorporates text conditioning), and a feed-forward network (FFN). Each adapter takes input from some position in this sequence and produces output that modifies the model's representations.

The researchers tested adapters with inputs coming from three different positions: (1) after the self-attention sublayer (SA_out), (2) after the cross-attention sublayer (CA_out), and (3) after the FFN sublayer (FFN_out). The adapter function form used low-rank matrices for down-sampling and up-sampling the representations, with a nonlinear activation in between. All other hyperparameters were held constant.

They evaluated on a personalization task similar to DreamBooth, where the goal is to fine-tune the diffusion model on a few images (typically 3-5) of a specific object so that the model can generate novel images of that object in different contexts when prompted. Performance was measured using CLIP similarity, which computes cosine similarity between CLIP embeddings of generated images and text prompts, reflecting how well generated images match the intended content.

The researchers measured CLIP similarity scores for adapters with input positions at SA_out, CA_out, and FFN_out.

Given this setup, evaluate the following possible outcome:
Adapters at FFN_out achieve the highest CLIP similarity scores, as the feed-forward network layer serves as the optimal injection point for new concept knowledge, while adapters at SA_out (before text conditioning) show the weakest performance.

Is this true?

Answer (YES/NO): NO